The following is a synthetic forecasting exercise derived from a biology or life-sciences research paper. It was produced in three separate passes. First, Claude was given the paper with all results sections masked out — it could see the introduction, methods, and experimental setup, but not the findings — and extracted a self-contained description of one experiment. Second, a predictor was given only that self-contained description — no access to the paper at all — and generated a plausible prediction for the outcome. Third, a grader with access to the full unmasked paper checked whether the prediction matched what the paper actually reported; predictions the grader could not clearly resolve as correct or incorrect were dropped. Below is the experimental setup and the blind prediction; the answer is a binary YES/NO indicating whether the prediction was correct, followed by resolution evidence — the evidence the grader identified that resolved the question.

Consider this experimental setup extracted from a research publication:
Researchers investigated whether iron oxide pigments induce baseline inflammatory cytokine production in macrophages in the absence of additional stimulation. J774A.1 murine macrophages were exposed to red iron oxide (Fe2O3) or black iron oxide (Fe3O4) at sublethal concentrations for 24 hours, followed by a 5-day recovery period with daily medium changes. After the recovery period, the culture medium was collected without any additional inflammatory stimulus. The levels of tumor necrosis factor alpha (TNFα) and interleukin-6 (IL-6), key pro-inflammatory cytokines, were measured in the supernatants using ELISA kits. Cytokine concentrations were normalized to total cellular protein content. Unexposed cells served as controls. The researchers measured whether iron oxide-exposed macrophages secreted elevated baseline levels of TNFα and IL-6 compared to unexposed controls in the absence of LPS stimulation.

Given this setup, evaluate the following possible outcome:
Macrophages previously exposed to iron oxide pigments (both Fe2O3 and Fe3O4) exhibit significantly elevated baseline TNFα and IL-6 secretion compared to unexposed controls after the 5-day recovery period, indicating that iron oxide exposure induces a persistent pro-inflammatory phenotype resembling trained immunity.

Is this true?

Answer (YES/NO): NO